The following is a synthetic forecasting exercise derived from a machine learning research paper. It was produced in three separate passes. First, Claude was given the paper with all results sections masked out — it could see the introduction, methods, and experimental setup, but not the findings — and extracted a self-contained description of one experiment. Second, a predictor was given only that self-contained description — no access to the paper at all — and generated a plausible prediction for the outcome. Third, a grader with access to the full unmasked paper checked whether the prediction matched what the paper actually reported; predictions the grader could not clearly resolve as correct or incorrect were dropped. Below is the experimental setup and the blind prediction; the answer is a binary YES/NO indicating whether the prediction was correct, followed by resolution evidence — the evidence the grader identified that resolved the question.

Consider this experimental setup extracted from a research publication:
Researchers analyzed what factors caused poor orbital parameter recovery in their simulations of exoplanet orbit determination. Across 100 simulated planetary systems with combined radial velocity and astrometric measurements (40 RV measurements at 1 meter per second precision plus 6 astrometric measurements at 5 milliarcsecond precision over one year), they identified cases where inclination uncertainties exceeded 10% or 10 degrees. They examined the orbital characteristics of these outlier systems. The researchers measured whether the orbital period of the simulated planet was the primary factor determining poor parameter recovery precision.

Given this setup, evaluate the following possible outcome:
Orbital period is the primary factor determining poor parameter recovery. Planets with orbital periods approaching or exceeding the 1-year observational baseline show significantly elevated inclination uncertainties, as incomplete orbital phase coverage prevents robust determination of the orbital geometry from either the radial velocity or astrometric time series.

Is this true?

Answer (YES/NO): YES